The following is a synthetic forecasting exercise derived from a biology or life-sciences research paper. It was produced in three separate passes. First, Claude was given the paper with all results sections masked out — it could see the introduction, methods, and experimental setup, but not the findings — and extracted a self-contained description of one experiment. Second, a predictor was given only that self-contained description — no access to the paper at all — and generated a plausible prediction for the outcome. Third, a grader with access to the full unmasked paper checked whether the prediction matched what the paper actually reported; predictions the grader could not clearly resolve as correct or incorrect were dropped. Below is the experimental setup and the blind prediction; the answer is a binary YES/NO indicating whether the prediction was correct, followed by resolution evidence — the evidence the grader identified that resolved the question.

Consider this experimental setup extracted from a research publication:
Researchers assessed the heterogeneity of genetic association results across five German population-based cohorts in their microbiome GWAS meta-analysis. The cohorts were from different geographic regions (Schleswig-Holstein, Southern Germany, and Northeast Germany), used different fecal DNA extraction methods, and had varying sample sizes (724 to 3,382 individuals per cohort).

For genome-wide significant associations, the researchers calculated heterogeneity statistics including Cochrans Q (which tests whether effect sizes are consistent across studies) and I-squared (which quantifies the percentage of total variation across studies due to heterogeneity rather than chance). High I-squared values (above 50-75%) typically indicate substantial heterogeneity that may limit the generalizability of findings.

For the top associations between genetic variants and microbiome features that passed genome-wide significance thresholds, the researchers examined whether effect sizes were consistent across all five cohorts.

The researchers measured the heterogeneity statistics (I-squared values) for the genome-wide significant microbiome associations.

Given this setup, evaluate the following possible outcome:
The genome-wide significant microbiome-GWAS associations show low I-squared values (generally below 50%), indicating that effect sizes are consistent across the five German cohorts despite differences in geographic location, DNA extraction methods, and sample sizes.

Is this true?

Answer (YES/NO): YES